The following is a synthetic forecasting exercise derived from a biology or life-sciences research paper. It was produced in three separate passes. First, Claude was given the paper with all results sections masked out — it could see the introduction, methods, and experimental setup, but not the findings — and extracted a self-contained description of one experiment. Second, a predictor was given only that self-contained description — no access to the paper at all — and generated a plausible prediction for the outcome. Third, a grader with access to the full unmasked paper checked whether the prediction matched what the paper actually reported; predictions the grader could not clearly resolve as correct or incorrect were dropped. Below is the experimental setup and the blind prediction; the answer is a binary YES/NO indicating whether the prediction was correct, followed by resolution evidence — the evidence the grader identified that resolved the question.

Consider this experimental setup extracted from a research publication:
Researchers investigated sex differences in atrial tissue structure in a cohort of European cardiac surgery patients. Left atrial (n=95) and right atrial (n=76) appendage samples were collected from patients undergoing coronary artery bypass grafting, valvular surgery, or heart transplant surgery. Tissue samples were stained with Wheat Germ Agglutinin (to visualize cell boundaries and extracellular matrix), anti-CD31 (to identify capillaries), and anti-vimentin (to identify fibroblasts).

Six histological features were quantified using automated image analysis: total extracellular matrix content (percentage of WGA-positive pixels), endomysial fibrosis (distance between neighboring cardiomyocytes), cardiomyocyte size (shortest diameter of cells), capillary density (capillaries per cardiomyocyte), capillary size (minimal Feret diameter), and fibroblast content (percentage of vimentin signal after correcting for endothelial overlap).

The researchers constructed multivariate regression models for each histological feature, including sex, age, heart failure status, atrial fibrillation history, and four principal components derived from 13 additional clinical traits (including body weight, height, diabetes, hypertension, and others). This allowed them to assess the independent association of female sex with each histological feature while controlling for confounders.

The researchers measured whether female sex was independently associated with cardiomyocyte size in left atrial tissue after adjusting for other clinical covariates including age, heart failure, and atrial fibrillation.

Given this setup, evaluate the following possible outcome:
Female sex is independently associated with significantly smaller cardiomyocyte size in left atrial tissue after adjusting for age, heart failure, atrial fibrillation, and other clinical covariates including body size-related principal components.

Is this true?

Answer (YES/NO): YES